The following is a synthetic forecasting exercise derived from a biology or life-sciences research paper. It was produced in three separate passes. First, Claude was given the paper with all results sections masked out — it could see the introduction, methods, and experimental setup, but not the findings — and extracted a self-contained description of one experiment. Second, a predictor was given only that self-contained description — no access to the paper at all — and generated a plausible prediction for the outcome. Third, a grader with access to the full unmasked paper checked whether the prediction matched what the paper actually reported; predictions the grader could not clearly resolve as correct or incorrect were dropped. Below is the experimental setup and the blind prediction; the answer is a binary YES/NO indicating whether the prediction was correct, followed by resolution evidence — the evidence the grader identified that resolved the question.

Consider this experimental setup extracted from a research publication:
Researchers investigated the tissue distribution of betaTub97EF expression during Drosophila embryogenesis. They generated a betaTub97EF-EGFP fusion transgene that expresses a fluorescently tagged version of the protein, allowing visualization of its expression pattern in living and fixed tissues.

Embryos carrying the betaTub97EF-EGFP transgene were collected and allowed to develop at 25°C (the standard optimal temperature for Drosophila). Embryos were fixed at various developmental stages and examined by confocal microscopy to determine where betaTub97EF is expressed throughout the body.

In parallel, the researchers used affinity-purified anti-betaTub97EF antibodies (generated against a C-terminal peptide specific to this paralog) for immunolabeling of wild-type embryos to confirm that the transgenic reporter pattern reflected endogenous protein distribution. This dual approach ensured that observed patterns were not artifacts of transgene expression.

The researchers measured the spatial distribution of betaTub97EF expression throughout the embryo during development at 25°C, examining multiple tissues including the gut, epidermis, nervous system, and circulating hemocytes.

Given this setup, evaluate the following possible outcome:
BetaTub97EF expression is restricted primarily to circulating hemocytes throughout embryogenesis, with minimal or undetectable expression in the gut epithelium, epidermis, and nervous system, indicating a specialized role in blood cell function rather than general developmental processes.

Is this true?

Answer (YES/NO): NO